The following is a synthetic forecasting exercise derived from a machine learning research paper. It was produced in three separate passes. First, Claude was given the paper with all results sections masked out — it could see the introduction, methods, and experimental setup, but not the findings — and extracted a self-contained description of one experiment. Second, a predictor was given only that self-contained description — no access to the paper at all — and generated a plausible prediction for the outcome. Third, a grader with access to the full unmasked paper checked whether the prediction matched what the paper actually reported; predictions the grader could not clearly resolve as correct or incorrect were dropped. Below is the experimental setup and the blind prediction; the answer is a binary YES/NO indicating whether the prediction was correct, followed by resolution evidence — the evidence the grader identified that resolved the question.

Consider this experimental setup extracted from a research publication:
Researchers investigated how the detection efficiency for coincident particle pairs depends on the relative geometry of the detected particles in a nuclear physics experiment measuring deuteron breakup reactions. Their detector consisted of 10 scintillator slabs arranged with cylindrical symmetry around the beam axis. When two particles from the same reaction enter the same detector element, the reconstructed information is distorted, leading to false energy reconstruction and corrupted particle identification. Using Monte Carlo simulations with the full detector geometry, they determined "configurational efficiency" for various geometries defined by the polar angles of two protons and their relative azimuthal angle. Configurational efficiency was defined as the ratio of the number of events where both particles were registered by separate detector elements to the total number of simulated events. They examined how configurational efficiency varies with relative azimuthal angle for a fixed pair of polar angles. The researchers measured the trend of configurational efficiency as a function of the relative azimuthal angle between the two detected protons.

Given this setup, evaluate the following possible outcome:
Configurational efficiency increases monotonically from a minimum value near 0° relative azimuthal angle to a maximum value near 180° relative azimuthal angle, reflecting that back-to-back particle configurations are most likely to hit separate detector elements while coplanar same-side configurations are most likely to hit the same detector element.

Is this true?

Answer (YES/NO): NO